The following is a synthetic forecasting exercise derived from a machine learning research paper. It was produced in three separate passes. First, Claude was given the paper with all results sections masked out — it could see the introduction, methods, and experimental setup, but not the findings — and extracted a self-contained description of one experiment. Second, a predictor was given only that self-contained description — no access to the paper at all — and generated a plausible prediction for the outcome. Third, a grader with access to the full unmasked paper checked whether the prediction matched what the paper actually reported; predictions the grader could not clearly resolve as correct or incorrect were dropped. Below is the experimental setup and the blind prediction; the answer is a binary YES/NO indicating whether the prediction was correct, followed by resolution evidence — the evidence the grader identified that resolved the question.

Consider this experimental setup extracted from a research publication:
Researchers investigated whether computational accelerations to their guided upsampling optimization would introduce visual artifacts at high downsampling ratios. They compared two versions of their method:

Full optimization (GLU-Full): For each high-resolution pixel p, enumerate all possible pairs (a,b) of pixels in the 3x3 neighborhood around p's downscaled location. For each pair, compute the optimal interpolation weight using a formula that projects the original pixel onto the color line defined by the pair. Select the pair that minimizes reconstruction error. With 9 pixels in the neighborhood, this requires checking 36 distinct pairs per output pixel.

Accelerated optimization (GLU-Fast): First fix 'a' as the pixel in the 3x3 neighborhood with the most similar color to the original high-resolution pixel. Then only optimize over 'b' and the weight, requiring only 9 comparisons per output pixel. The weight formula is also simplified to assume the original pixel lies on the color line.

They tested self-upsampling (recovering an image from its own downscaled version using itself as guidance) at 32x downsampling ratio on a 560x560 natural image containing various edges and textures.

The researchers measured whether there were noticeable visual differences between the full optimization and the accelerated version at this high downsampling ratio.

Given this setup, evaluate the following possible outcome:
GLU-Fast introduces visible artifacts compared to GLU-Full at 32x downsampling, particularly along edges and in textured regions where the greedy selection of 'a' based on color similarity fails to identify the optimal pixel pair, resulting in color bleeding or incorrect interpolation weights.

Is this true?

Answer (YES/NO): NO